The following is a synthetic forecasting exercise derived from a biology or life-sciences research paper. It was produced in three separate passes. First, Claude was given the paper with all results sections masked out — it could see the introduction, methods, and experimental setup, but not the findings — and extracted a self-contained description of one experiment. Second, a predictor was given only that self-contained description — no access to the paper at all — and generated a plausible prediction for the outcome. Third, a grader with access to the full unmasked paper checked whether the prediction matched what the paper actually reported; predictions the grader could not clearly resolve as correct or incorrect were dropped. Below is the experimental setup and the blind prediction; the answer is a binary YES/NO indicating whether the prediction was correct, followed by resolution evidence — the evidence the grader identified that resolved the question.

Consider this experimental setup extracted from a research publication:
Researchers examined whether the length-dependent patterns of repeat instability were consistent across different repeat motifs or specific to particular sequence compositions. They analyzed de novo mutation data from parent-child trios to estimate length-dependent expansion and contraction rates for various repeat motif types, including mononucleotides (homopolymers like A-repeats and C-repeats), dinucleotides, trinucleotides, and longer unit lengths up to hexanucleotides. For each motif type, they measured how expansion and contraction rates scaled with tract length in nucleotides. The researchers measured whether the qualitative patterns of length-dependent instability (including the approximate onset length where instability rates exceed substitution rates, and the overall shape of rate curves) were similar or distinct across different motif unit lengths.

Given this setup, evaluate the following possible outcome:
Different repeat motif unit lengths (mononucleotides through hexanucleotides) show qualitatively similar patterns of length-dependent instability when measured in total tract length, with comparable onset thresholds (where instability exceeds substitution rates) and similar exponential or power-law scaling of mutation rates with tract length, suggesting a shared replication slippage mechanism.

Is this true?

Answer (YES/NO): YES